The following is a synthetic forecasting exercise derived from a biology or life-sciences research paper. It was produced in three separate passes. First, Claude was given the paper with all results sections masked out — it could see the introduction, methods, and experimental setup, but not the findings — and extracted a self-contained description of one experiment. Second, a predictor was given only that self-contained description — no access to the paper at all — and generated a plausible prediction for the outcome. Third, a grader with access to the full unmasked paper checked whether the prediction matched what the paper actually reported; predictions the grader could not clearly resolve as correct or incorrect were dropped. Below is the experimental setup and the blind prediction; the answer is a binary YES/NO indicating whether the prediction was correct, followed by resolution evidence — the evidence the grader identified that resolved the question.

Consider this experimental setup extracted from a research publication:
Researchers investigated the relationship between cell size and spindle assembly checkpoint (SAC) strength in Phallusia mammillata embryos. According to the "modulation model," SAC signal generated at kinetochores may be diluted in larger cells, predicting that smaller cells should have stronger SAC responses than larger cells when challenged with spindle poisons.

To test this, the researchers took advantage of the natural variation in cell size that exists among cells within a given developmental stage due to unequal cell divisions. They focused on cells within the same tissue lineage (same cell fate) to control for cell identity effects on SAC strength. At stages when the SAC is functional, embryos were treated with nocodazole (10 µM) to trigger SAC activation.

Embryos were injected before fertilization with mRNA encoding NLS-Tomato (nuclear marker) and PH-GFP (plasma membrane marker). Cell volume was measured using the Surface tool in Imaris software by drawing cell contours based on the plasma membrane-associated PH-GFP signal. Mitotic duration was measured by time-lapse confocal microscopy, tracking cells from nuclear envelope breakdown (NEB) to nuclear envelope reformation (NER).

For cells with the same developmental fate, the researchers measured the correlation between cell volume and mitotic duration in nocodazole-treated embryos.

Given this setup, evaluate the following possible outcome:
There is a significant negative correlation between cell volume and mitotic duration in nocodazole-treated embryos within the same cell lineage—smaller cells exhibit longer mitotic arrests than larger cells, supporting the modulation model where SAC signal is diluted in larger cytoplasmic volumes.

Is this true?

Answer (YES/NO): YES